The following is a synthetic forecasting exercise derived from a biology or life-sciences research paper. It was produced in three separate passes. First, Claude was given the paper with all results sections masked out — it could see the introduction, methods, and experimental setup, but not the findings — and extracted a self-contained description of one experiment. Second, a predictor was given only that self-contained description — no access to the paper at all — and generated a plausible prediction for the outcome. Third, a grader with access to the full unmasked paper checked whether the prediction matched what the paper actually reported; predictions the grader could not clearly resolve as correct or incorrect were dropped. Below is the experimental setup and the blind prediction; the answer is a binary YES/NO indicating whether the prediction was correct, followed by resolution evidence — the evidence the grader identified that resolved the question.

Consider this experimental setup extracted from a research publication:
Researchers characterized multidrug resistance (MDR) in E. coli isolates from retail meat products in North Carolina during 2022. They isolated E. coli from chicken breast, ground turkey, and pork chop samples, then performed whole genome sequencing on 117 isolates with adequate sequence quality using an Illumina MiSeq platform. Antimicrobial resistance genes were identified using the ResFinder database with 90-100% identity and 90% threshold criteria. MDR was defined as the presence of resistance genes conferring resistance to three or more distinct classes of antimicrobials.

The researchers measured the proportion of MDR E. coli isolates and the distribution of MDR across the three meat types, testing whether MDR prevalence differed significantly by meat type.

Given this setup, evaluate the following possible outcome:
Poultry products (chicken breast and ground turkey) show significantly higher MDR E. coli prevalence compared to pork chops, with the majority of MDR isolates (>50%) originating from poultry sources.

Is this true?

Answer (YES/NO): NO